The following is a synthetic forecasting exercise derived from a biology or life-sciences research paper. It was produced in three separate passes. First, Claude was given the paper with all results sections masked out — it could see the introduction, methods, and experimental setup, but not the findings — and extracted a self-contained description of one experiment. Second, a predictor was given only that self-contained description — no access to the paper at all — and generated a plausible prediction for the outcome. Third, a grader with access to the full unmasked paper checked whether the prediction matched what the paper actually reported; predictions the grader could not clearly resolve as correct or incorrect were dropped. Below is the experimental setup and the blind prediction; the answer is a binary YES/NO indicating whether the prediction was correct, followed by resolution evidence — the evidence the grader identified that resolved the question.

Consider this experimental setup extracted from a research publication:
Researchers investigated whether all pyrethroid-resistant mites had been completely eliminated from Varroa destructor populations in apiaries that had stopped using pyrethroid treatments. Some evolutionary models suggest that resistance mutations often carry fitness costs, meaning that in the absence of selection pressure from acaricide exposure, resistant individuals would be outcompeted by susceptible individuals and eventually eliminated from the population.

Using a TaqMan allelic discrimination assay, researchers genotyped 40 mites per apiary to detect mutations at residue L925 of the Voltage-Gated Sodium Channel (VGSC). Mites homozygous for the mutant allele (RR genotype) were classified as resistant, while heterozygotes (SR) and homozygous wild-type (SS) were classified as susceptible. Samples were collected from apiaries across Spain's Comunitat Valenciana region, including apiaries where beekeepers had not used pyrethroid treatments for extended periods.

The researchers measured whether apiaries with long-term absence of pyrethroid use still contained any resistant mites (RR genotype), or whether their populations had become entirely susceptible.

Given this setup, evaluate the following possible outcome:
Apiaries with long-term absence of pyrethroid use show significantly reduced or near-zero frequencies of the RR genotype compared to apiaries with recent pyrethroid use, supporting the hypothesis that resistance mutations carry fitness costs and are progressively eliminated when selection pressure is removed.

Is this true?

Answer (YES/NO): NO